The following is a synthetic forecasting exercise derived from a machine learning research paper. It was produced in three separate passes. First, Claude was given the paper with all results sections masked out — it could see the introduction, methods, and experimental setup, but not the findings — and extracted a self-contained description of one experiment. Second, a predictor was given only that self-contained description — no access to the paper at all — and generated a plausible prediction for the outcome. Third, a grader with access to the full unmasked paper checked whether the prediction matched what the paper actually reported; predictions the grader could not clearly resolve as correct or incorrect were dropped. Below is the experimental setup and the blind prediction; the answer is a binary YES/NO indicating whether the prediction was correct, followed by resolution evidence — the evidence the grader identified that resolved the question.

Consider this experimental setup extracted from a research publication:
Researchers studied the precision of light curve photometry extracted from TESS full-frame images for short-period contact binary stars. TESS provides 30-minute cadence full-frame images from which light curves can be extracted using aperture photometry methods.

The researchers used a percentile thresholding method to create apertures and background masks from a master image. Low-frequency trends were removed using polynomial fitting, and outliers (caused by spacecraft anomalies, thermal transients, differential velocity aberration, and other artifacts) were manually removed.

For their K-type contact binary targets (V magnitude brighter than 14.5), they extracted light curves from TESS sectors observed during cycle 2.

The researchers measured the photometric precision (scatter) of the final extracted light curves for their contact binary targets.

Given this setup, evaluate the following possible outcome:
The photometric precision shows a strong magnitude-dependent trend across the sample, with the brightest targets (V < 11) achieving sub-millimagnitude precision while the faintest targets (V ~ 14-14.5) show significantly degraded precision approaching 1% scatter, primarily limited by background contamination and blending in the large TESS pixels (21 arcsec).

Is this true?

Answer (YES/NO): NO